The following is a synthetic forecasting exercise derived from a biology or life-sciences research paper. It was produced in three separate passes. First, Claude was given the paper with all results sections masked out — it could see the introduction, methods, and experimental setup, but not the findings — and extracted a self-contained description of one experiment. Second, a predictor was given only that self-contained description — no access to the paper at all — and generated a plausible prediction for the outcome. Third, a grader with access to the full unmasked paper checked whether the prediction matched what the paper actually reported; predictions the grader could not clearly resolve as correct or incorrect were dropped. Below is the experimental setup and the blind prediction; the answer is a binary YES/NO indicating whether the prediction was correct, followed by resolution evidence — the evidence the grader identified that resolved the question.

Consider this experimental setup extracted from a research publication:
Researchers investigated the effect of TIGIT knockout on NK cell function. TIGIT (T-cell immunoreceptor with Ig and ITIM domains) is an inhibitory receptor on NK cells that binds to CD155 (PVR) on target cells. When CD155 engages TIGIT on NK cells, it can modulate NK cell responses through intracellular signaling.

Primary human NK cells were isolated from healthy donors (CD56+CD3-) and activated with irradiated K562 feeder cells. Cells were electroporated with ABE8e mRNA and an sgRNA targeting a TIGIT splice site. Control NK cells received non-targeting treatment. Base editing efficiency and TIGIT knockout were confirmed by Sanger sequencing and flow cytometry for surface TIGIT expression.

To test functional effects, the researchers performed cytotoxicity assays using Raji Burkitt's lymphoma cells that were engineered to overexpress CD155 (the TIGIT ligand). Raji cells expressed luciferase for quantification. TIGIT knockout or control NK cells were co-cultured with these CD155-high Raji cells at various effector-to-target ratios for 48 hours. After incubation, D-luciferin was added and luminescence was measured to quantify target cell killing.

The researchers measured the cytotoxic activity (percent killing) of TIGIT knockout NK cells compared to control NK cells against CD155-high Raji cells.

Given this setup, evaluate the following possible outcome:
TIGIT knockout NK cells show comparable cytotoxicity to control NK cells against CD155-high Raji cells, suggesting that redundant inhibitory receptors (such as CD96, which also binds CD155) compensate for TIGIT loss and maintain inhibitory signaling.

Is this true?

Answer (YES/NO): NO